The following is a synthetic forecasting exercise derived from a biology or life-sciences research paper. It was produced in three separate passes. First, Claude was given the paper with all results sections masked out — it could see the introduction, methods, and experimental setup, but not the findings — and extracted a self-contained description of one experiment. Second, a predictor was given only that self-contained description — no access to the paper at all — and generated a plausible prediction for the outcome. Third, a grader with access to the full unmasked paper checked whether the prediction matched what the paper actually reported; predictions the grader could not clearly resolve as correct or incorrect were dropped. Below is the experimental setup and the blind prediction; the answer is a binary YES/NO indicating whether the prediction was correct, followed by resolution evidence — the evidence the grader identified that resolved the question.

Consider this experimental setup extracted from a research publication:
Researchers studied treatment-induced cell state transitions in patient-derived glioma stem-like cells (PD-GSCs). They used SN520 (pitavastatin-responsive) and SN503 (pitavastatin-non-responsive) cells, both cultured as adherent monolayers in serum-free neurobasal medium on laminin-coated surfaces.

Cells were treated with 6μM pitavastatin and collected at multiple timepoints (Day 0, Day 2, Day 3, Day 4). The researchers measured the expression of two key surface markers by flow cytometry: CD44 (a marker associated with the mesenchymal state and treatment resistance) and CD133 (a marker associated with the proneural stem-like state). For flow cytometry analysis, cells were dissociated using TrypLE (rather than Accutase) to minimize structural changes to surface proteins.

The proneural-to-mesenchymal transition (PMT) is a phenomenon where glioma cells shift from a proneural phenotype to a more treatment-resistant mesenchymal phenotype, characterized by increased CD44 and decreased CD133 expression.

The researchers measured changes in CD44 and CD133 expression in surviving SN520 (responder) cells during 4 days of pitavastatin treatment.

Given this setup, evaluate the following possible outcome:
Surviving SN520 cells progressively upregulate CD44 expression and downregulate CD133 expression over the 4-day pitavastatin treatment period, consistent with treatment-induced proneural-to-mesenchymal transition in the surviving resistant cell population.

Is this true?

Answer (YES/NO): YES